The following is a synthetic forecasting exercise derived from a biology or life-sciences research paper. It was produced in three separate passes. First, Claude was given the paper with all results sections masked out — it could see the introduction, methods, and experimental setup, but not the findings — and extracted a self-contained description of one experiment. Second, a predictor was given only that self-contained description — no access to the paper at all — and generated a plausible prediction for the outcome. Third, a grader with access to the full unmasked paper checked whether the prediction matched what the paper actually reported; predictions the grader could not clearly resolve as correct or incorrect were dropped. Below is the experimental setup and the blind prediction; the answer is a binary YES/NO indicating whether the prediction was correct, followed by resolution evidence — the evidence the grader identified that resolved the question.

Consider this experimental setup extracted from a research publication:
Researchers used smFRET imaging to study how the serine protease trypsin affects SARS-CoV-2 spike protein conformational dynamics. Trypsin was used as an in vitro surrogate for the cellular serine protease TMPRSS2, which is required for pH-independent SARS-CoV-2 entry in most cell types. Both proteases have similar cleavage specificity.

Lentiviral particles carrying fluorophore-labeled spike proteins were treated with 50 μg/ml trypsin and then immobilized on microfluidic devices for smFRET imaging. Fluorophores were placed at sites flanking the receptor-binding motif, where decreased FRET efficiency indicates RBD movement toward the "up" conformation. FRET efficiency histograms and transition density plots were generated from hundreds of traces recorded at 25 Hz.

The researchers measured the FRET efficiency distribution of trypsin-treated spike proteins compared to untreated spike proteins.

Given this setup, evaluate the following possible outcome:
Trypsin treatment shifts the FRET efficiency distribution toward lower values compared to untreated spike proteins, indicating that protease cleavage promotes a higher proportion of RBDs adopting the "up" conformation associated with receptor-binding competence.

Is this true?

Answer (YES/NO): YES